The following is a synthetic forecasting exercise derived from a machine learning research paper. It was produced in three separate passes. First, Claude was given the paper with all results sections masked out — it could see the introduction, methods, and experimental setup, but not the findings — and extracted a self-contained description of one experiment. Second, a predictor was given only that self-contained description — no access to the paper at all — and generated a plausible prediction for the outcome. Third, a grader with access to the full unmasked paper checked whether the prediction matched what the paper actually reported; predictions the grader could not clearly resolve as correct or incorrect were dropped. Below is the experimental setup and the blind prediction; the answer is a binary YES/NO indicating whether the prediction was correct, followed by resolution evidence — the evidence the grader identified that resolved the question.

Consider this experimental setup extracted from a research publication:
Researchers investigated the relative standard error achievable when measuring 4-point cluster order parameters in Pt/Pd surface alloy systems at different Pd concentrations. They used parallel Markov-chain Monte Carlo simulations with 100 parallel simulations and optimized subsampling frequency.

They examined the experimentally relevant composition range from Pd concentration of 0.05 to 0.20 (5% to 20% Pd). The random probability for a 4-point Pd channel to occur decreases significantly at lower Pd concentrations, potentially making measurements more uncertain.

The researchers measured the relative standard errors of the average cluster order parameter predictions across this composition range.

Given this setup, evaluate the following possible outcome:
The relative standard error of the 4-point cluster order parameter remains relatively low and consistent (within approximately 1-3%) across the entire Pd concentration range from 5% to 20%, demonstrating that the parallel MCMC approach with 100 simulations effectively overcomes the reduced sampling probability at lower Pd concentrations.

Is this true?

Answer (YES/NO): NO